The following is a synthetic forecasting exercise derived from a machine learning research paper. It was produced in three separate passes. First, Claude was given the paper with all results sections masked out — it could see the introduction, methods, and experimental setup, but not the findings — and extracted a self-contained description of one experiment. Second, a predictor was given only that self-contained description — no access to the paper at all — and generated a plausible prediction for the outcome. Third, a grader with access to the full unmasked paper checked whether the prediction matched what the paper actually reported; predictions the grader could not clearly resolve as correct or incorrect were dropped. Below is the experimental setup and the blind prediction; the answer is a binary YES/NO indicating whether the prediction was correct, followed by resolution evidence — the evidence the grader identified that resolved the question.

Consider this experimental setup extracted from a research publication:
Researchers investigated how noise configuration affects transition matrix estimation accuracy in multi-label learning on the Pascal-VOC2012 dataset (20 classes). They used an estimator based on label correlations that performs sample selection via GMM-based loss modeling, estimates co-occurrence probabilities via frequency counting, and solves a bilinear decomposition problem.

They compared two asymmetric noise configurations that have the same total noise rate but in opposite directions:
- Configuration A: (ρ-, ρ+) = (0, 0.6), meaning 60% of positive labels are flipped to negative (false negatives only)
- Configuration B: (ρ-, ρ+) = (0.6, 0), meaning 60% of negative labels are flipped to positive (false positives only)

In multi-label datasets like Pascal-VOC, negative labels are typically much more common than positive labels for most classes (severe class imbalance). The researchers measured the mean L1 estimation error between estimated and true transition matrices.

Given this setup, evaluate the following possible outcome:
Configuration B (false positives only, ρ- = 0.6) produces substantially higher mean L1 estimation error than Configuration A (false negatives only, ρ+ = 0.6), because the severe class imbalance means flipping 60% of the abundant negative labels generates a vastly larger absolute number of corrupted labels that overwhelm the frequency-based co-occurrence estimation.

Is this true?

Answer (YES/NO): NO